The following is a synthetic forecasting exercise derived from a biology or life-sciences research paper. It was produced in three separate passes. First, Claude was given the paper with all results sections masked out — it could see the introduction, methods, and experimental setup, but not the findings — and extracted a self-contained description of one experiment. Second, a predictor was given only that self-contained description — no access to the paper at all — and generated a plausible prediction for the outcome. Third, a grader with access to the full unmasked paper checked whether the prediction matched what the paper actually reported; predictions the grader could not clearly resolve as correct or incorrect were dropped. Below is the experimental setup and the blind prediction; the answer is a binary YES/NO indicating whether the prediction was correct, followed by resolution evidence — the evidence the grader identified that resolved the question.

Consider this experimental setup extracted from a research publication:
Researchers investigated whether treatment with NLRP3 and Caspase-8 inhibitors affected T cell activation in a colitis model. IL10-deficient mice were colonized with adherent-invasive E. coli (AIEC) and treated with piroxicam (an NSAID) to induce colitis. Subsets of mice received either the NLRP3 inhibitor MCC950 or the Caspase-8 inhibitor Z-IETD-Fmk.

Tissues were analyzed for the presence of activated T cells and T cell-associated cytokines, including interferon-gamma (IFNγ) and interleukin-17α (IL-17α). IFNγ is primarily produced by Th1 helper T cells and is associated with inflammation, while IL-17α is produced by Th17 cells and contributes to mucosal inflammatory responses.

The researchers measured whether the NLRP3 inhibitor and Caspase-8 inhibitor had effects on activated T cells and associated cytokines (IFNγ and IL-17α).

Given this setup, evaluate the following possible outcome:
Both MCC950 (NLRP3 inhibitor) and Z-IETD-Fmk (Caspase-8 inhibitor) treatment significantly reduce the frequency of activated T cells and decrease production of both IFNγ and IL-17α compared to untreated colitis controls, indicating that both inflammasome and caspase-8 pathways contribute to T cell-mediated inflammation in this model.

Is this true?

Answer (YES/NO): YES